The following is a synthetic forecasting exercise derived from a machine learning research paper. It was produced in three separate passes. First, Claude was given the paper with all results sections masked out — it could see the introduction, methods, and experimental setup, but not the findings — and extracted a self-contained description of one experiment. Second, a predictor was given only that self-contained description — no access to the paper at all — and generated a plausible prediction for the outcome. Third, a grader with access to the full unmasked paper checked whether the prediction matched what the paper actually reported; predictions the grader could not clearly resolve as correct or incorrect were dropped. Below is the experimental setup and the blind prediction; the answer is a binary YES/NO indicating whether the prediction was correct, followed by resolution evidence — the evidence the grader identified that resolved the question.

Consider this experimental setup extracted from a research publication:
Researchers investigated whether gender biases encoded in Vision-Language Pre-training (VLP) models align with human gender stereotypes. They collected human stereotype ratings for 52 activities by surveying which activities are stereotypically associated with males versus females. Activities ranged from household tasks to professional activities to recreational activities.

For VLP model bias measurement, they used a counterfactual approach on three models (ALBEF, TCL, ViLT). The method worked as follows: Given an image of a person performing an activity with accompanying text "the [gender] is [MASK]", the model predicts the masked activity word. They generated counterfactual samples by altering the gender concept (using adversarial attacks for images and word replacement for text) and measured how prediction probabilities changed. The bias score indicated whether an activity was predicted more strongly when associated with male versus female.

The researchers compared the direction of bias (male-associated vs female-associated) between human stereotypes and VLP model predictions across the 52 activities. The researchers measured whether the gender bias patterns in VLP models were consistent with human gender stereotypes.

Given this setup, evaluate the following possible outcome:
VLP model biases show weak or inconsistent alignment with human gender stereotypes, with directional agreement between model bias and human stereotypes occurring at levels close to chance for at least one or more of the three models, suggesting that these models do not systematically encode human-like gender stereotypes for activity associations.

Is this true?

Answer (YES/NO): NO